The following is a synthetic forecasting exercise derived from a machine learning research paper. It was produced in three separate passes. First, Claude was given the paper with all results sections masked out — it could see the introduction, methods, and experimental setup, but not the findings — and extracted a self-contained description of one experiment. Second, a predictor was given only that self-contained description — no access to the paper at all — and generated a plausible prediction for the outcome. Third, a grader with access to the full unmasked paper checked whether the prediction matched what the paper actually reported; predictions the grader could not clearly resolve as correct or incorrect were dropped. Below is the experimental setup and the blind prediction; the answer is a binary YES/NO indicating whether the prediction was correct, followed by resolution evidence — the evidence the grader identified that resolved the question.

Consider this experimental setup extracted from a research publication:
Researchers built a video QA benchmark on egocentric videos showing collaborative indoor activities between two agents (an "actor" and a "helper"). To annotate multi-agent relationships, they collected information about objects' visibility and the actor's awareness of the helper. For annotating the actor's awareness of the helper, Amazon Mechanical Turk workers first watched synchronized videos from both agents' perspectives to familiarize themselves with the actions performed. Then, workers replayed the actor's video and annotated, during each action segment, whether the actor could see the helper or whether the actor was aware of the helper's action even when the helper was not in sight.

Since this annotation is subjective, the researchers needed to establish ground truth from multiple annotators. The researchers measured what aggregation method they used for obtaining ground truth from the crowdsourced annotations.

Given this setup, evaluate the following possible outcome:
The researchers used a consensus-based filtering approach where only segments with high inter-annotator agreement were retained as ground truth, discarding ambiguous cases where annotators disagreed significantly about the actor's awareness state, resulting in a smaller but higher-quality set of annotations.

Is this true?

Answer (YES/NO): NO